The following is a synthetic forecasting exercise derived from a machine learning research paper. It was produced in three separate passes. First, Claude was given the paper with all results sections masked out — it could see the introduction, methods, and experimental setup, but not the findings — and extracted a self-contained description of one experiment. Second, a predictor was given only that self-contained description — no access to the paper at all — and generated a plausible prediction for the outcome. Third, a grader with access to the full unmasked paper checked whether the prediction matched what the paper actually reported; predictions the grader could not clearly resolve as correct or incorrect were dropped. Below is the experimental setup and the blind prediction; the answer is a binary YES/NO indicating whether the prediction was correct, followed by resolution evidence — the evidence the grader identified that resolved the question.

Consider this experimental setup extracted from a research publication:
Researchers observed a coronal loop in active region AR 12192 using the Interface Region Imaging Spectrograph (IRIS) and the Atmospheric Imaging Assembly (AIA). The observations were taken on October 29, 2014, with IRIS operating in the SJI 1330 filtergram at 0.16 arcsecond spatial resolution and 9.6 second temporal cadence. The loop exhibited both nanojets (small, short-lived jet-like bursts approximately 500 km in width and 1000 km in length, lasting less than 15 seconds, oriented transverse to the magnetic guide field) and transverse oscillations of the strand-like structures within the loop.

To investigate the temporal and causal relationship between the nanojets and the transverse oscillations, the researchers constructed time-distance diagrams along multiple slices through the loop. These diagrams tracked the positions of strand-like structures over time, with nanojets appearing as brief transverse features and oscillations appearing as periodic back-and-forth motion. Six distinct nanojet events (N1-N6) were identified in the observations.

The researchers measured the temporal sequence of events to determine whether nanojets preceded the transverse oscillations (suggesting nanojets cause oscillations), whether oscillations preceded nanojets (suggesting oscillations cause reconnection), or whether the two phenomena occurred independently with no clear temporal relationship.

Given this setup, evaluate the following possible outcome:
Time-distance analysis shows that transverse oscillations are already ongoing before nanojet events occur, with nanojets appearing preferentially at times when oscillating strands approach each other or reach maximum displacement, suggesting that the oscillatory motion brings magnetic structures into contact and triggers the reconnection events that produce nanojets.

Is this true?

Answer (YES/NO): NO